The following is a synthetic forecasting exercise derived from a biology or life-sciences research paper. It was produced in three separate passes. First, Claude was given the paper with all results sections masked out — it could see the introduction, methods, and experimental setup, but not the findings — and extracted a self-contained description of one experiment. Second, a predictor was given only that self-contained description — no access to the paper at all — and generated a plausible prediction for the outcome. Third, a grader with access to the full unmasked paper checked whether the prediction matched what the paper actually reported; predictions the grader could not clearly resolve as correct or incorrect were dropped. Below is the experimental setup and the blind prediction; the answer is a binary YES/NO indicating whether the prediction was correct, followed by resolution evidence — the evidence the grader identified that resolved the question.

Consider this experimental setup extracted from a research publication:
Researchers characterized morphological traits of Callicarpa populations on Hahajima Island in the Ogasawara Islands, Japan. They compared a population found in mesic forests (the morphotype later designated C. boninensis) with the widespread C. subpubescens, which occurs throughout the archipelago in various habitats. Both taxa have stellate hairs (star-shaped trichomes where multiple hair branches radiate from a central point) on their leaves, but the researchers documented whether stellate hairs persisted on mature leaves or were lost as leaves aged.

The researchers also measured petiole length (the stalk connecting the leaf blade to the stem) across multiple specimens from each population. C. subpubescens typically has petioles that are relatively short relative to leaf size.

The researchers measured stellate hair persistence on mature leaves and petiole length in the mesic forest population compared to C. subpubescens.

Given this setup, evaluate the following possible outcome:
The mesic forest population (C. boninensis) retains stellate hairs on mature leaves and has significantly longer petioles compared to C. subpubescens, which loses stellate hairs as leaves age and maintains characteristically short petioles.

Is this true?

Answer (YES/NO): YES